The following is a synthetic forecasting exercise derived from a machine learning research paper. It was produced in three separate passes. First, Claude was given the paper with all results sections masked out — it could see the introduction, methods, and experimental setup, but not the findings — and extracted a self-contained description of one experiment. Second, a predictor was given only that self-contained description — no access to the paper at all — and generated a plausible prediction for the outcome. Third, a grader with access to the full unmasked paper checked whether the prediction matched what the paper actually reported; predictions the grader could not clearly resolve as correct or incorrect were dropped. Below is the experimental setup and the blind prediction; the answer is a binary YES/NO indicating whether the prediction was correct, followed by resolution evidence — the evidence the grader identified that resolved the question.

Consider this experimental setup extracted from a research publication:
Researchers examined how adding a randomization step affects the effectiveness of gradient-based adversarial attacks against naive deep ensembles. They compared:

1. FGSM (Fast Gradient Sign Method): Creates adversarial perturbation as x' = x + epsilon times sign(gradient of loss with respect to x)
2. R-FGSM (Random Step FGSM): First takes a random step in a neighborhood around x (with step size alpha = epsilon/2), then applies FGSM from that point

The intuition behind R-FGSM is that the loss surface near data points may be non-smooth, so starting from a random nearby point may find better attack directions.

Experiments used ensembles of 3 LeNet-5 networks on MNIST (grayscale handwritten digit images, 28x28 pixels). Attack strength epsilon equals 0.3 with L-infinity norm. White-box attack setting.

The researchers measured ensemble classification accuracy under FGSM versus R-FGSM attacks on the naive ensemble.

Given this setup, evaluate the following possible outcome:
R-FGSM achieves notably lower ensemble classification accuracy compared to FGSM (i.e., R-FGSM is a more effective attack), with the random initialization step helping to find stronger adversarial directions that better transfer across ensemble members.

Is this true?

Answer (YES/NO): NO